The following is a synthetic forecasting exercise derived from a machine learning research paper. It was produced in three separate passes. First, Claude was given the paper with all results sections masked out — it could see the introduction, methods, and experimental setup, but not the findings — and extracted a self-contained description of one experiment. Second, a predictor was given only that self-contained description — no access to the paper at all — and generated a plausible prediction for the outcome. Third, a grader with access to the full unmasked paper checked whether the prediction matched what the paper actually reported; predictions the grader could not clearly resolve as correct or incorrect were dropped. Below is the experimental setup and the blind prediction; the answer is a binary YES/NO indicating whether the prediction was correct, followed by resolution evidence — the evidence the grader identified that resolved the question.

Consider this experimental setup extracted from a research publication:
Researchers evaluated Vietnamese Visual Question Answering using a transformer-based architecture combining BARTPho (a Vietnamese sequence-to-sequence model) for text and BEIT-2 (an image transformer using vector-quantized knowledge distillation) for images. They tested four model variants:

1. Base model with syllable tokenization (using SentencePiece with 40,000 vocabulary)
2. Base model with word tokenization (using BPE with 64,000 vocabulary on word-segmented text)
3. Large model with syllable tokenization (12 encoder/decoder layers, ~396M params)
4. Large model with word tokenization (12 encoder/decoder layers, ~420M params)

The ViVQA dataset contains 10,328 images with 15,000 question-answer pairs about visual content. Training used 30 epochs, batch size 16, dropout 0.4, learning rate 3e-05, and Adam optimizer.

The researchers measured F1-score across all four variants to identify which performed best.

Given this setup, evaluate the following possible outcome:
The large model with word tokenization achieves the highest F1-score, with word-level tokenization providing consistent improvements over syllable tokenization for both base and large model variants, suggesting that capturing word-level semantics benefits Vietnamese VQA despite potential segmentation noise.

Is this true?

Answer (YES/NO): NO